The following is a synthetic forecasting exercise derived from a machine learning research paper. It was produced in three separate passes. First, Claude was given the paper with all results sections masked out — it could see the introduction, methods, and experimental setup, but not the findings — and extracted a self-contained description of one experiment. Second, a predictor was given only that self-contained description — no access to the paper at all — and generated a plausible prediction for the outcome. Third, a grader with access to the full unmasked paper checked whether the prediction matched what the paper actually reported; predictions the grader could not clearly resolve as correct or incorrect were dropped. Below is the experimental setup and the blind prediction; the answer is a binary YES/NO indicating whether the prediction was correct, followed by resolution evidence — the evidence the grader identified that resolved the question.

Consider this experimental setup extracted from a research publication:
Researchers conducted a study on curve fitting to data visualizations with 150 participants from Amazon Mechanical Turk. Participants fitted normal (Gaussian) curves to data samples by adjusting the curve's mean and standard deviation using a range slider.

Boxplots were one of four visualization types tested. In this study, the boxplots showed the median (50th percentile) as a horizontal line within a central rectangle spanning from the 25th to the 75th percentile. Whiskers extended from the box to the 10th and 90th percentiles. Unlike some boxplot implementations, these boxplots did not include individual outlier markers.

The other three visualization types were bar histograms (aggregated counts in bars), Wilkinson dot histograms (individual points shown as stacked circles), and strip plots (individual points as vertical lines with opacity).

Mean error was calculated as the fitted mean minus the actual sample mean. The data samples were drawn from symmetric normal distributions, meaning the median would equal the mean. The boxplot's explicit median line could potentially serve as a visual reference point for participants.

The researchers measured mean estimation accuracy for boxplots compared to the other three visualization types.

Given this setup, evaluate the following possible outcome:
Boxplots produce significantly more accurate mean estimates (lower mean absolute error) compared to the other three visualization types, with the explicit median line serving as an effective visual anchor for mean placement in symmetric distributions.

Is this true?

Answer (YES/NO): YES